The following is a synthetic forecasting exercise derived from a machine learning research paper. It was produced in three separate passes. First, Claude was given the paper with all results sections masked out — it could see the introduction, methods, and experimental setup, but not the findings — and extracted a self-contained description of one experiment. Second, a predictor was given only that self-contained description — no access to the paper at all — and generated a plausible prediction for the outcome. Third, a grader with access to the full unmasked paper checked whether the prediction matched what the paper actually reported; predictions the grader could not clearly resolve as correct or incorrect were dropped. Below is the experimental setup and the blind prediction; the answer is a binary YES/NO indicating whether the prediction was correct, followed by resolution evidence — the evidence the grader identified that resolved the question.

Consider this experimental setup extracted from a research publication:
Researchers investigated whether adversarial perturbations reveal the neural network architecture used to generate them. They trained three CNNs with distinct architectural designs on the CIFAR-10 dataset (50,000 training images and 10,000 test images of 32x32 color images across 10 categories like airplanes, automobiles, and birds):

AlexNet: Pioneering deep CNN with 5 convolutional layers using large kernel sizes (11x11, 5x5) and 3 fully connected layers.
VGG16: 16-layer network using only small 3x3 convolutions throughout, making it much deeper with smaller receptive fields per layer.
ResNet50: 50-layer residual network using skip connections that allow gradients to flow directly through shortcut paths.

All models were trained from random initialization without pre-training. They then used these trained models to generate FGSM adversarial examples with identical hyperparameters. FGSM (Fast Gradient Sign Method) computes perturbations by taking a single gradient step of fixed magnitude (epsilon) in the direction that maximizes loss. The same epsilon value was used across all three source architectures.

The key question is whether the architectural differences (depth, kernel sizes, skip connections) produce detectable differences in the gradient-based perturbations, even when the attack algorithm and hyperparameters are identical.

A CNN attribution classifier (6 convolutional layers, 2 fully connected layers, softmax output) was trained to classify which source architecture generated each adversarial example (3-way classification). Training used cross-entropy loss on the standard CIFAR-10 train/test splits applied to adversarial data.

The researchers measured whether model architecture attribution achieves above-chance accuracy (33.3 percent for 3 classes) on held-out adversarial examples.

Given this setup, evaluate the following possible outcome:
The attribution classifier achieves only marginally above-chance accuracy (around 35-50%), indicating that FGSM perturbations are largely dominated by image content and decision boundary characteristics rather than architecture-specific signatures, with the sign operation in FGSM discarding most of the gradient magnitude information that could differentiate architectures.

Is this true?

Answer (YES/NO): NO